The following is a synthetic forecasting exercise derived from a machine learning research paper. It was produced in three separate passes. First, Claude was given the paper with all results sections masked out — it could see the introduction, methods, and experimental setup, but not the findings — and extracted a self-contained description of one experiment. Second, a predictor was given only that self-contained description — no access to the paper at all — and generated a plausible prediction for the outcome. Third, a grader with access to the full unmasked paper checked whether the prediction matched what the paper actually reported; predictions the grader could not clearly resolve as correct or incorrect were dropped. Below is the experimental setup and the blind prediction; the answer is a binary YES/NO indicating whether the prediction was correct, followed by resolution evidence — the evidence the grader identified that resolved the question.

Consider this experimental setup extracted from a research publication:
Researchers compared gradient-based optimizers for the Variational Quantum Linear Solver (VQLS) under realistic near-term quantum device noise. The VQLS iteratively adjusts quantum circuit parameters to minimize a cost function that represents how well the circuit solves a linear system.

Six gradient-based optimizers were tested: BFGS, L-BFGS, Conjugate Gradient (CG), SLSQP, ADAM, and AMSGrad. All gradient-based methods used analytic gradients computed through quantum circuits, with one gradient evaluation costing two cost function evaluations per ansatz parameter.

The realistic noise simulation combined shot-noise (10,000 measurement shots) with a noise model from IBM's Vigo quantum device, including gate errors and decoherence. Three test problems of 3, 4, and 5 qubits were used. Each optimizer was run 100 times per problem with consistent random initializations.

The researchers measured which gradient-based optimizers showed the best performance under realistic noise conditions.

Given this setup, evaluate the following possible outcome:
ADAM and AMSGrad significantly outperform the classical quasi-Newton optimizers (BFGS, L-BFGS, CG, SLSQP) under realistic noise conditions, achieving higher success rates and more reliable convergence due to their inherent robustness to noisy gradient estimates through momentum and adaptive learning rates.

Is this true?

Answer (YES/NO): NO